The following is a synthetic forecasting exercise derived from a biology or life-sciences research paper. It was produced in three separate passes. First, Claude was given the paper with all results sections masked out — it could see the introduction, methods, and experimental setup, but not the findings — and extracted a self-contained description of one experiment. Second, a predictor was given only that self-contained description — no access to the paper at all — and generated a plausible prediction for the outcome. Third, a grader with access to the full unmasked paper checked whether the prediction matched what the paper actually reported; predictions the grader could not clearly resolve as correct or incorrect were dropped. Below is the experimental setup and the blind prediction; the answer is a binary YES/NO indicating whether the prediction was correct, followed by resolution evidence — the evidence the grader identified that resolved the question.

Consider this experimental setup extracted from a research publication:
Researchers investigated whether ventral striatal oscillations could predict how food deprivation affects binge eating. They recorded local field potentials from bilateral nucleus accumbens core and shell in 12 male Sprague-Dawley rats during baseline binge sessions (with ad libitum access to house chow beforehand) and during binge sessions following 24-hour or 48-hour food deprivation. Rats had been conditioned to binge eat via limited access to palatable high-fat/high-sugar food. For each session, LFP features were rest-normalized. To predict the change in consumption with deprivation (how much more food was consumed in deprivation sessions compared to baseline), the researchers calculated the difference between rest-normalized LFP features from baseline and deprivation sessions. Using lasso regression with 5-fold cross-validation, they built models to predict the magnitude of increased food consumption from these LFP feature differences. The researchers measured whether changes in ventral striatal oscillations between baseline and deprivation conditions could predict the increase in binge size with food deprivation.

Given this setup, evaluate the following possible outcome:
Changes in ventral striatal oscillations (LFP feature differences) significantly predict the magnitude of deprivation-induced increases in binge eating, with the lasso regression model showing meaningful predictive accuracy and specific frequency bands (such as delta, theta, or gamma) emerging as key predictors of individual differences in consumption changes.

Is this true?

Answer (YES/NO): NO